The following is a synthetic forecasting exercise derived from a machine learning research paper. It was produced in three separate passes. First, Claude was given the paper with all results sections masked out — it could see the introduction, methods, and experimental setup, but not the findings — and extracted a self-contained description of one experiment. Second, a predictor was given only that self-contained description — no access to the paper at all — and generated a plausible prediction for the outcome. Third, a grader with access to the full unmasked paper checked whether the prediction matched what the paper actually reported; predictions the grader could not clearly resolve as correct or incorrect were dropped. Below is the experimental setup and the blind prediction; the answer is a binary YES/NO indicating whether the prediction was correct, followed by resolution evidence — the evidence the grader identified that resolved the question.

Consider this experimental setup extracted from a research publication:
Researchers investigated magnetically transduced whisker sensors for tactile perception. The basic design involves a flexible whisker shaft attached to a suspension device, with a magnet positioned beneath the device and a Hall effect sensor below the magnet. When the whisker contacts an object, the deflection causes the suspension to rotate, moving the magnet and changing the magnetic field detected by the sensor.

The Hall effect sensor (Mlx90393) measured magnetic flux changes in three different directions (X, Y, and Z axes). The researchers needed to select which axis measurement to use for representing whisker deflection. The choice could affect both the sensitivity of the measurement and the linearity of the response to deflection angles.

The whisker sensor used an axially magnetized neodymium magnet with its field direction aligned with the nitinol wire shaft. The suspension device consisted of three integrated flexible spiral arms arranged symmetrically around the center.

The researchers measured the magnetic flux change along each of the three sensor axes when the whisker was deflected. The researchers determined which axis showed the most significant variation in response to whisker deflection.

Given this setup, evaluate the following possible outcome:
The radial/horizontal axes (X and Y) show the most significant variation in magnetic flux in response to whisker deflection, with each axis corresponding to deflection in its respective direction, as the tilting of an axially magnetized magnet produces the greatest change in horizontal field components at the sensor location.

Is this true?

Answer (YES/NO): NO